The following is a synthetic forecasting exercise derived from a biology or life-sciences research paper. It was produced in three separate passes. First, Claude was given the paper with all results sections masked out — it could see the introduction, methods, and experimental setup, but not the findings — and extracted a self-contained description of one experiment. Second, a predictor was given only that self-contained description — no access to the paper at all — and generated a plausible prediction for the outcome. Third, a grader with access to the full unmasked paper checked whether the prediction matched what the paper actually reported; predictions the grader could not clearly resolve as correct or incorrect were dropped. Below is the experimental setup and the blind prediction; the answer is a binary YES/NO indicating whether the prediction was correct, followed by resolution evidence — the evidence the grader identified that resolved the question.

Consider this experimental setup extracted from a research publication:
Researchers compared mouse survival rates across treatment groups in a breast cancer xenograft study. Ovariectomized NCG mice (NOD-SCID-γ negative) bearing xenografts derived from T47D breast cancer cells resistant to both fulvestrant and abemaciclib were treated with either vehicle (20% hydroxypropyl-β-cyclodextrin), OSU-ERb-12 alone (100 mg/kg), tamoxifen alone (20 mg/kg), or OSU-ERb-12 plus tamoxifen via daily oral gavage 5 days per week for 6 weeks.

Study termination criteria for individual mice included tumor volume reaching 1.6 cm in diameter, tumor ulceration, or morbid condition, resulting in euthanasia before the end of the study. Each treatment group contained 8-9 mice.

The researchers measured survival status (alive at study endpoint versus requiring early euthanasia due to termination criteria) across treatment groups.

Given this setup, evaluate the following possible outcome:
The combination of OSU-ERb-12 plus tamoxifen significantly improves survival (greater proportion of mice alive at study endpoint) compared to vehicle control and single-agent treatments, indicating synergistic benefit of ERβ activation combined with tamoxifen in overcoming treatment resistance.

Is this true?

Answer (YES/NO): NO